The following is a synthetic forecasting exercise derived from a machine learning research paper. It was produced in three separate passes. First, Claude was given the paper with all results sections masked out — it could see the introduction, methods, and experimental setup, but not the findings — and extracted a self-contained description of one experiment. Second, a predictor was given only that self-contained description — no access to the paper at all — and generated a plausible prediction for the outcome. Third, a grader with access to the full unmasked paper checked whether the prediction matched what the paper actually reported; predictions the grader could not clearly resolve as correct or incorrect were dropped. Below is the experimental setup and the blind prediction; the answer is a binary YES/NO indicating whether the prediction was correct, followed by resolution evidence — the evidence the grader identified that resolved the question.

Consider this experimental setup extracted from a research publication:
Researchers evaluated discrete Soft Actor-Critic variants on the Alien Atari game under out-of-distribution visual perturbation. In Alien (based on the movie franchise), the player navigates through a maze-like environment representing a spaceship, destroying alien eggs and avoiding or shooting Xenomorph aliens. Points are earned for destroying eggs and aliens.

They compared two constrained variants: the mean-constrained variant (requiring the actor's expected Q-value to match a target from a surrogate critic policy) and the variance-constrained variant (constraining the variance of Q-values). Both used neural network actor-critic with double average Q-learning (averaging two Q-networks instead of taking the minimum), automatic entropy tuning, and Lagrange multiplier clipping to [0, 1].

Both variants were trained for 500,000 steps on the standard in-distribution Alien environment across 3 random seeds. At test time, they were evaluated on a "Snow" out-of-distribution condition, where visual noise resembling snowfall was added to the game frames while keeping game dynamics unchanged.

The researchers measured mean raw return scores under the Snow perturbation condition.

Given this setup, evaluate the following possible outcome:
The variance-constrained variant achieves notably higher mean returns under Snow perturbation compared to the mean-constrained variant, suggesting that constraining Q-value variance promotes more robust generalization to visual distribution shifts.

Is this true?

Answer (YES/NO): YES